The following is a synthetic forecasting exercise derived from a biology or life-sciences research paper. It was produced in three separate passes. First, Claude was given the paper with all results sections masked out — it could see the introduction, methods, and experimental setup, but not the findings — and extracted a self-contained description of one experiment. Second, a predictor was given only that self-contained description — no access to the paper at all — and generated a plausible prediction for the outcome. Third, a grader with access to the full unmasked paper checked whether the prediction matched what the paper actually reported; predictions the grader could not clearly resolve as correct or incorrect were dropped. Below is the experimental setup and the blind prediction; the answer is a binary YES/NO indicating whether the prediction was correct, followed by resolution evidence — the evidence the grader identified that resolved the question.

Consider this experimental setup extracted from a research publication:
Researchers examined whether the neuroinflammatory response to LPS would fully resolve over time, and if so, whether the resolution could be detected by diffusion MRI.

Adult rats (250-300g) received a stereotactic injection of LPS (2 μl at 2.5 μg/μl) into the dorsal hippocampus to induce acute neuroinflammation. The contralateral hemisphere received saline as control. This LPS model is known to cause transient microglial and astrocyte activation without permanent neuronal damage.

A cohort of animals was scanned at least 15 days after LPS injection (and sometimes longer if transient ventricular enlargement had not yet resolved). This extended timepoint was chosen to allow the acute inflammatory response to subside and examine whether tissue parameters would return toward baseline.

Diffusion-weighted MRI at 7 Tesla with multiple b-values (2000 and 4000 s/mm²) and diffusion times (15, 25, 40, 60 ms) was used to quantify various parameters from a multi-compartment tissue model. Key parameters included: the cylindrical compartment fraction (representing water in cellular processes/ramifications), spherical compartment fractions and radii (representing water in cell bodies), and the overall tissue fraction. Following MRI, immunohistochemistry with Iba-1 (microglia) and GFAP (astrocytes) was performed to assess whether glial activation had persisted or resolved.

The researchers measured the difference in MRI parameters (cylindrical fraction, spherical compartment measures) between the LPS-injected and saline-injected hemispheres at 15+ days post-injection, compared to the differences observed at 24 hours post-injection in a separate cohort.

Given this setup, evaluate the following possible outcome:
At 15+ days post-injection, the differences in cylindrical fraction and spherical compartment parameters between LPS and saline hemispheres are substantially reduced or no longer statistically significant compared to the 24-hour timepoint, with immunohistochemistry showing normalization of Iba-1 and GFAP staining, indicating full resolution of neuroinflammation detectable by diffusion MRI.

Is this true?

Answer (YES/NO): YES